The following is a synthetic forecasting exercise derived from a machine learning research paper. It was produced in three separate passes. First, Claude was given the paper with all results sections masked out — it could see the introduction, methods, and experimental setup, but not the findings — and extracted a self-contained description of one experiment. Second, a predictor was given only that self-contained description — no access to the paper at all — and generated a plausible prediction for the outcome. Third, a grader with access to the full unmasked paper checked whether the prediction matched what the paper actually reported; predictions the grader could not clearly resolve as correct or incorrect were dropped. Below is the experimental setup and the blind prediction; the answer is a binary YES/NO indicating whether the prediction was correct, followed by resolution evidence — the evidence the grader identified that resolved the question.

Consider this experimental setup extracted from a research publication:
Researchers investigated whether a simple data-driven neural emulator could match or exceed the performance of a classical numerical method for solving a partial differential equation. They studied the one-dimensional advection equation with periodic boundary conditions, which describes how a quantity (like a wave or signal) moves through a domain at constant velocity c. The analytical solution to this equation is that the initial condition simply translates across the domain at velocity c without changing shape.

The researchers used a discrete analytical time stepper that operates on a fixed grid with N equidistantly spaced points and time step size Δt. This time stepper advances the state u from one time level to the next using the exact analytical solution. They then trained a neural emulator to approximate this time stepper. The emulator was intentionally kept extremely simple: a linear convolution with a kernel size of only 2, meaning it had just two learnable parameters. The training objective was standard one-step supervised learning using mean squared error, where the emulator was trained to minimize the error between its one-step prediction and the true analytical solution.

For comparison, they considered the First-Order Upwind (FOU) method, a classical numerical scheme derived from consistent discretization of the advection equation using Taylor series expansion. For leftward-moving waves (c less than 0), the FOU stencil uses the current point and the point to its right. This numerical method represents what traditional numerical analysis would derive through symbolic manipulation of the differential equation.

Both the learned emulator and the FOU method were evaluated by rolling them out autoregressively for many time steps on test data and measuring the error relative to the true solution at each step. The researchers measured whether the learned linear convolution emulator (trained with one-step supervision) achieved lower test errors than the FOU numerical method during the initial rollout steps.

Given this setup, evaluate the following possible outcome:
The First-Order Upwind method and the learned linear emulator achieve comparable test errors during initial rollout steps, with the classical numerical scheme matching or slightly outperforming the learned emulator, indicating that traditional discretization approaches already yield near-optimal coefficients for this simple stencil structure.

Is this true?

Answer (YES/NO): NO